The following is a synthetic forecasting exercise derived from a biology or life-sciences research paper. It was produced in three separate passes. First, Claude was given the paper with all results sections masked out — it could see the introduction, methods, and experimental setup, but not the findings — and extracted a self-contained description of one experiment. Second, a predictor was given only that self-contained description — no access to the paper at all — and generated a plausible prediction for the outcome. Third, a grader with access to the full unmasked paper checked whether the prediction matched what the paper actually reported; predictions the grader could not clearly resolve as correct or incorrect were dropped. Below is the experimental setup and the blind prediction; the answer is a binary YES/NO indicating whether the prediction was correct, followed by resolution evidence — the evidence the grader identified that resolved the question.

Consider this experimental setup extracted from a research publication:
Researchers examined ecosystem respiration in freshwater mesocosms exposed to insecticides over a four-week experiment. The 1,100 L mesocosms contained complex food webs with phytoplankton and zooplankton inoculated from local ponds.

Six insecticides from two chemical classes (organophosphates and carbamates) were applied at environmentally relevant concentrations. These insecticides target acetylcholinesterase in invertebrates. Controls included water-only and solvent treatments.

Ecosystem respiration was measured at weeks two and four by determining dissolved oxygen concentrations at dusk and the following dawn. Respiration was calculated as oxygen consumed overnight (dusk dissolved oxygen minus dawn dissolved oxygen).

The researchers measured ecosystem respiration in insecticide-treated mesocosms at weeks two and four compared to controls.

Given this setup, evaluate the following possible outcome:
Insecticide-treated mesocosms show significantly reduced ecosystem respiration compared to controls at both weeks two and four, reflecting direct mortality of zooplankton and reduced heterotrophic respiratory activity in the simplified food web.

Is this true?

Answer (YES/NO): NO